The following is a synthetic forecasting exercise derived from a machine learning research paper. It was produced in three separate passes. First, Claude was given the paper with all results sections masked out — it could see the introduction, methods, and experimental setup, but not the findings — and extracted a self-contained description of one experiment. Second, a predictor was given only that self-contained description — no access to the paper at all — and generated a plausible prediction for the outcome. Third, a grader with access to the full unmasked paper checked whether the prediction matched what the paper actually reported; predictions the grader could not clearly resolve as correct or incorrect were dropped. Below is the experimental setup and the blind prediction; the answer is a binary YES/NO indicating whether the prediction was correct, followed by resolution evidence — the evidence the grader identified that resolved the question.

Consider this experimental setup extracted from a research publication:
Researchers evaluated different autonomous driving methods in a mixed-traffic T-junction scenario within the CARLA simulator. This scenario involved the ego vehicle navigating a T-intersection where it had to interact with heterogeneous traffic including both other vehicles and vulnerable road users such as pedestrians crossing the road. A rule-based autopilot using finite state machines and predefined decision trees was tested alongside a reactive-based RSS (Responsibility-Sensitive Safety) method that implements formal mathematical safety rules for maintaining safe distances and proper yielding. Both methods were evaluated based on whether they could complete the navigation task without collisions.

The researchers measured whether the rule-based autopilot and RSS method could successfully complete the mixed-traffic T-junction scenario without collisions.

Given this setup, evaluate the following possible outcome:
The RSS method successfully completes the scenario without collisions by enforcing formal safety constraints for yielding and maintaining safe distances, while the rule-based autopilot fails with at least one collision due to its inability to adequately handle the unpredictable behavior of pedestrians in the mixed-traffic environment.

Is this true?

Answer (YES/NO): NO